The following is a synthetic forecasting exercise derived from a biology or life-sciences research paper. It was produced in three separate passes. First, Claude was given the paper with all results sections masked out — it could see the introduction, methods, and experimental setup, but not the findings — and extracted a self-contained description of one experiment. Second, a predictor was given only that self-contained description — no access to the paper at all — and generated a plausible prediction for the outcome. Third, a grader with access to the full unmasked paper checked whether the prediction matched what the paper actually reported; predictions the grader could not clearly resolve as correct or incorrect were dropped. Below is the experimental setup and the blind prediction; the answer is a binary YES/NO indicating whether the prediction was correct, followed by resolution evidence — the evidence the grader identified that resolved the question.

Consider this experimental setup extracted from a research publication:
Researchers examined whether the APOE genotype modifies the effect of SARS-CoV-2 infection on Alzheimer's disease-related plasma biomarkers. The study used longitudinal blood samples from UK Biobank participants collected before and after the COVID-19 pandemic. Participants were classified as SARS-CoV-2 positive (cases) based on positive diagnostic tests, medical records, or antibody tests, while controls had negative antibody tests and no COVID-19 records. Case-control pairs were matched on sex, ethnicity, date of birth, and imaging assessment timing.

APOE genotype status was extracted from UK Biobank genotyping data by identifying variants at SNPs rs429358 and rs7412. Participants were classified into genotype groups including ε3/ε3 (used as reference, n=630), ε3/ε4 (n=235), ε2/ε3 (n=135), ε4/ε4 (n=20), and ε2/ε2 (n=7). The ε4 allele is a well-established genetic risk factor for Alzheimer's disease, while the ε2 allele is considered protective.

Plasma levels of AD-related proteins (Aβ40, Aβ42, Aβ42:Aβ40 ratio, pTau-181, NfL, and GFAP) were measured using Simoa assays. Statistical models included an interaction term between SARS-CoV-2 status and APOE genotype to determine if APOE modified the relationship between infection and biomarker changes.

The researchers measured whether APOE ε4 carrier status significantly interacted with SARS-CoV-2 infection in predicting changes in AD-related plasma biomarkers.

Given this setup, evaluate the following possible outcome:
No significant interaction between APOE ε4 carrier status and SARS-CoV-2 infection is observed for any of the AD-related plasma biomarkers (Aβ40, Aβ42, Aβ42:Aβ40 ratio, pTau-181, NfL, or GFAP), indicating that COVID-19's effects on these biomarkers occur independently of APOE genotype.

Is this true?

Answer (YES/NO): YES